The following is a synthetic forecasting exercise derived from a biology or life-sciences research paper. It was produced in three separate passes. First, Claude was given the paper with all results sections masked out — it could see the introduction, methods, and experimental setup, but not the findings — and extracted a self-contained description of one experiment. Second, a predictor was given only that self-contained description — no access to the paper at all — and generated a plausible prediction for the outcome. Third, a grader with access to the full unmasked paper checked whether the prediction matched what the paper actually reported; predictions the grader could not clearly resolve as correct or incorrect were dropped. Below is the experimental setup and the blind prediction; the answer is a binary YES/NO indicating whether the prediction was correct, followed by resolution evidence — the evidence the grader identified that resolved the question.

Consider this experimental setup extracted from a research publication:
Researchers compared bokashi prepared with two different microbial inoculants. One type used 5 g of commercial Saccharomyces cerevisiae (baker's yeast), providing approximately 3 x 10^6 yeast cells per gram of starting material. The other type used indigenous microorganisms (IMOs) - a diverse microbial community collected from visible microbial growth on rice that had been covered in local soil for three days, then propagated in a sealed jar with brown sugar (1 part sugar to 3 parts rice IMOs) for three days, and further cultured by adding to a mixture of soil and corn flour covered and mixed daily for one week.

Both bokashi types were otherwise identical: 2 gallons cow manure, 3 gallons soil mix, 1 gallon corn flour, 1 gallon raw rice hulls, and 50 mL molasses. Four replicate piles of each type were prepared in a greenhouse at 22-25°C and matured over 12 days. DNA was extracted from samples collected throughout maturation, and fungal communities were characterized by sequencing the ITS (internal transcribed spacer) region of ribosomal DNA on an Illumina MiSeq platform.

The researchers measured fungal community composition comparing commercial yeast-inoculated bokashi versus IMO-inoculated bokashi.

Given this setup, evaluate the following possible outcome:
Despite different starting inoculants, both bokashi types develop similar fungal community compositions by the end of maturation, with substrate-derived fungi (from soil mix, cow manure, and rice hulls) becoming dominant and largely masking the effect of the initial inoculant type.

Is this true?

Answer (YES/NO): YES